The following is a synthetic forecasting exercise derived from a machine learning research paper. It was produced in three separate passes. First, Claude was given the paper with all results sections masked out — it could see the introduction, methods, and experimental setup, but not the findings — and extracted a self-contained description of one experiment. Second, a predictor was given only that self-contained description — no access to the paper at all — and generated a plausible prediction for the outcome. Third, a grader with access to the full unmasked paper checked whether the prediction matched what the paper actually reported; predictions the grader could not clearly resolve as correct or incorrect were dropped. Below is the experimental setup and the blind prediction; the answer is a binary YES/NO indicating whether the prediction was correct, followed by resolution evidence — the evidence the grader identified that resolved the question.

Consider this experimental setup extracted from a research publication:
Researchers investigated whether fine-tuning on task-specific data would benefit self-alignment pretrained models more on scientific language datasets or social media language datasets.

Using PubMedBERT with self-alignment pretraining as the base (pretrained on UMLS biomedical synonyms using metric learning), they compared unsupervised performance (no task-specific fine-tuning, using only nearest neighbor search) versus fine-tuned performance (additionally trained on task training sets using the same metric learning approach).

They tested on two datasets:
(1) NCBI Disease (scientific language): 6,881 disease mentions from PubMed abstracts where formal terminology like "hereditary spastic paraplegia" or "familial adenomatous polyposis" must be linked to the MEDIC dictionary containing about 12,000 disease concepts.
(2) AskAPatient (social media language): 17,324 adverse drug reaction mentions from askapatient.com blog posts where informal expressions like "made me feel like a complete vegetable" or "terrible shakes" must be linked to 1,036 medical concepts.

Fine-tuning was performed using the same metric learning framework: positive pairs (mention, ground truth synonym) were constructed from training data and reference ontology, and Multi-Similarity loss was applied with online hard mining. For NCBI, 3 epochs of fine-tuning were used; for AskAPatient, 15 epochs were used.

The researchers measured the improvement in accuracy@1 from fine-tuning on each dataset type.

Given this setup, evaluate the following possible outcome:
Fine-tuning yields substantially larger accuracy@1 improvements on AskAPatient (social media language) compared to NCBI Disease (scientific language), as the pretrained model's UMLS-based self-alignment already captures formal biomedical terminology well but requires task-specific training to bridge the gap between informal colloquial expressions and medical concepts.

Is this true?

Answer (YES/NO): YES